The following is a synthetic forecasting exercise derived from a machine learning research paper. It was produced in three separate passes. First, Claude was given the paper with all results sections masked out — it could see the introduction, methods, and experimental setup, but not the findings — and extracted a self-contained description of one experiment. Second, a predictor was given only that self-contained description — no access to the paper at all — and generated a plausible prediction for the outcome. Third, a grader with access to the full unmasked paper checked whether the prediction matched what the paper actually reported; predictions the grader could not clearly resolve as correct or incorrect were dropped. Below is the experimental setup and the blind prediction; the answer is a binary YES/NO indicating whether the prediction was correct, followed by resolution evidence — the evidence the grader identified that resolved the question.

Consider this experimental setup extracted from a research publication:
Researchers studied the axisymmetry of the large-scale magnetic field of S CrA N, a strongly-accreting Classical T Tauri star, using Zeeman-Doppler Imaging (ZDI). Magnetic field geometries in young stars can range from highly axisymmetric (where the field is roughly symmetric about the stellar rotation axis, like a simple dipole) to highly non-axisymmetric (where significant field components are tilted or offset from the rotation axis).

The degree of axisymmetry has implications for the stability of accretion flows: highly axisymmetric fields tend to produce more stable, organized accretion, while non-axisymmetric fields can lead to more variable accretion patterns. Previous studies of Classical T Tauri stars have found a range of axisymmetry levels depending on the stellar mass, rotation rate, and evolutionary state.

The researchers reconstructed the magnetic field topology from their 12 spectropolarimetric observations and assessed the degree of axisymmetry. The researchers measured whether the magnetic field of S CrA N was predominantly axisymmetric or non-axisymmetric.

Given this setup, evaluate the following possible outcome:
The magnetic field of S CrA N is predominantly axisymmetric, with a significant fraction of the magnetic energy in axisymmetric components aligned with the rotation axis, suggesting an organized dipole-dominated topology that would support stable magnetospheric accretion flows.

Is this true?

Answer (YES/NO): NO